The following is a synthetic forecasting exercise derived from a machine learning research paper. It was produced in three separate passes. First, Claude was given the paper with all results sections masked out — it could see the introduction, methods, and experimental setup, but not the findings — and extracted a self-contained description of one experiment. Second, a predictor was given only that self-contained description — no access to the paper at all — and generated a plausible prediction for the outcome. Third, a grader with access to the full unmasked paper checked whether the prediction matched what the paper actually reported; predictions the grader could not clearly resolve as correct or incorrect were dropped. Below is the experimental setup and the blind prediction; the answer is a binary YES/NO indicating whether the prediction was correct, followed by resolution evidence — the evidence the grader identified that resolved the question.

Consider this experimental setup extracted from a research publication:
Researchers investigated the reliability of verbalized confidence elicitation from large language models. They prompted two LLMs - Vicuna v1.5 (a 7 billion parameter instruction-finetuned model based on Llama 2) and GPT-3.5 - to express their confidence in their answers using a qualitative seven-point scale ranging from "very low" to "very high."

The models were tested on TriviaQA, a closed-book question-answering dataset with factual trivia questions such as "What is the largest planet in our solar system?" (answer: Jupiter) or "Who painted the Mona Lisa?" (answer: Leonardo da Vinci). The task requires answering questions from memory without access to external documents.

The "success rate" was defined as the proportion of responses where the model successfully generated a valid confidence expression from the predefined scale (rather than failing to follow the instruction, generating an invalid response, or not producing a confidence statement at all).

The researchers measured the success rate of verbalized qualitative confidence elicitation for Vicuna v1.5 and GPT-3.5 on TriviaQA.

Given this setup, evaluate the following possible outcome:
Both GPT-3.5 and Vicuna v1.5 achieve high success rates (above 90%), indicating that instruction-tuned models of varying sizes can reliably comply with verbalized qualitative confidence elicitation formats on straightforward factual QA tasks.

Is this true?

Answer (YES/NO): NO